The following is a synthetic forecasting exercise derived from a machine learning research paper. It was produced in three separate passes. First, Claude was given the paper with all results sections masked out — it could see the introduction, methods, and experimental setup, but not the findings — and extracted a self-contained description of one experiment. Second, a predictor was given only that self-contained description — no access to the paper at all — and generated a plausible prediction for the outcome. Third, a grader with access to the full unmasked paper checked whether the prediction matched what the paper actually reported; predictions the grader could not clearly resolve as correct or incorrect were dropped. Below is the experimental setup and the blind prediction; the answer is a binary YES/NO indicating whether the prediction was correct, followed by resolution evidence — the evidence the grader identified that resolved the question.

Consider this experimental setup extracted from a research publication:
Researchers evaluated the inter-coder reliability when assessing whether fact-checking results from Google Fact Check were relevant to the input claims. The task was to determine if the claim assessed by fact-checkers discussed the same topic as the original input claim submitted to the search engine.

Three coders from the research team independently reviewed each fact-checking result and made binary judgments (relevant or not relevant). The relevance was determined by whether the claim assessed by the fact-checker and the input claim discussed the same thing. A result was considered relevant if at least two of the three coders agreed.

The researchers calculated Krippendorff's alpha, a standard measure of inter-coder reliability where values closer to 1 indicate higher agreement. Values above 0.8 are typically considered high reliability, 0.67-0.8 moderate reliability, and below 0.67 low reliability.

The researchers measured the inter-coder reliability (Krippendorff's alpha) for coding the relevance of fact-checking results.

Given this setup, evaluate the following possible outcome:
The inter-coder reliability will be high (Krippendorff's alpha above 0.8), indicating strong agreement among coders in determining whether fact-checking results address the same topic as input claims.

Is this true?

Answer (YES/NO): NO